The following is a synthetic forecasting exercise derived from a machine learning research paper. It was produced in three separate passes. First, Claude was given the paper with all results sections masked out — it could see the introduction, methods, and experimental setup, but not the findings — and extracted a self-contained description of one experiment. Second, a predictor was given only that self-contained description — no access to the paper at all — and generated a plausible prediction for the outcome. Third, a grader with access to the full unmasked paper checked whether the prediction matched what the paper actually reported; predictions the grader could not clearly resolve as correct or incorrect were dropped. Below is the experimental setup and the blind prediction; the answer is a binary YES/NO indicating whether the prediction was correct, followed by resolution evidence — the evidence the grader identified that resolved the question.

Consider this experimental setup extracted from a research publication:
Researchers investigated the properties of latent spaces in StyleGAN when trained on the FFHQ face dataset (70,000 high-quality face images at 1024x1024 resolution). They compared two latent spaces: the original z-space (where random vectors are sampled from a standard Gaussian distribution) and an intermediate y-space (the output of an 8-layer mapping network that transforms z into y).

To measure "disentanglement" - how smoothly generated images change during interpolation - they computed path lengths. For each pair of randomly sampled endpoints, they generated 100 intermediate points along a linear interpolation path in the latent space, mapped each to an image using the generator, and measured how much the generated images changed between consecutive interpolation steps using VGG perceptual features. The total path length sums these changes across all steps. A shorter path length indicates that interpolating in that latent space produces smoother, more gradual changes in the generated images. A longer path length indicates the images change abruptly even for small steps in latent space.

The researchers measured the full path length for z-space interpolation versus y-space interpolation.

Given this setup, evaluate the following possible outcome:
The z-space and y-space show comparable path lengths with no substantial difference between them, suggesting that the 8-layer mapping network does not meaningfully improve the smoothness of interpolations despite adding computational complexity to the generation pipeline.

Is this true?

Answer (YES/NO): NO